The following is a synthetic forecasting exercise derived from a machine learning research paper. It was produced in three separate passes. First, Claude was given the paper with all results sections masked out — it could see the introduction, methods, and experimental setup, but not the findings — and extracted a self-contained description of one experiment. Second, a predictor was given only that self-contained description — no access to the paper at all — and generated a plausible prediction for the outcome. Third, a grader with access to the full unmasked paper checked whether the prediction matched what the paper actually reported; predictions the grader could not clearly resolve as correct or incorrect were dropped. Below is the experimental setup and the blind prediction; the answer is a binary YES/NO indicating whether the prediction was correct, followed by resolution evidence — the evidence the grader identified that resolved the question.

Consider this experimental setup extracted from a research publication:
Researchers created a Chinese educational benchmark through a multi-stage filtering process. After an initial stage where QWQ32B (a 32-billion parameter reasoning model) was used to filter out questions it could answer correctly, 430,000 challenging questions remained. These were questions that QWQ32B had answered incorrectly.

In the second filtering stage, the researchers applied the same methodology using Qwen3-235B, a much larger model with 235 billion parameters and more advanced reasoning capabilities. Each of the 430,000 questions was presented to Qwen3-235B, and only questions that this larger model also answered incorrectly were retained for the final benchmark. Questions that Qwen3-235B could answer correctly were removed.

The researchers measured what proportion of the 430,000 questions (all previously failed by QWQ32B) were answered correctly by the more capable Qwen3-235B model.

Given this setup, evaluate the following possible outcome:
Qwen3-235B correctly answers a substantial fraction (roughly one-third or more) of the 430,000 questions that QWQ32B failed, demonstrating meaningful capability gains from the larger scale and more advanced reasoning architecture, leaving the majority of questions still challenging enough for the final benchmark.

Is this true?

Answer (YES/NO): NO